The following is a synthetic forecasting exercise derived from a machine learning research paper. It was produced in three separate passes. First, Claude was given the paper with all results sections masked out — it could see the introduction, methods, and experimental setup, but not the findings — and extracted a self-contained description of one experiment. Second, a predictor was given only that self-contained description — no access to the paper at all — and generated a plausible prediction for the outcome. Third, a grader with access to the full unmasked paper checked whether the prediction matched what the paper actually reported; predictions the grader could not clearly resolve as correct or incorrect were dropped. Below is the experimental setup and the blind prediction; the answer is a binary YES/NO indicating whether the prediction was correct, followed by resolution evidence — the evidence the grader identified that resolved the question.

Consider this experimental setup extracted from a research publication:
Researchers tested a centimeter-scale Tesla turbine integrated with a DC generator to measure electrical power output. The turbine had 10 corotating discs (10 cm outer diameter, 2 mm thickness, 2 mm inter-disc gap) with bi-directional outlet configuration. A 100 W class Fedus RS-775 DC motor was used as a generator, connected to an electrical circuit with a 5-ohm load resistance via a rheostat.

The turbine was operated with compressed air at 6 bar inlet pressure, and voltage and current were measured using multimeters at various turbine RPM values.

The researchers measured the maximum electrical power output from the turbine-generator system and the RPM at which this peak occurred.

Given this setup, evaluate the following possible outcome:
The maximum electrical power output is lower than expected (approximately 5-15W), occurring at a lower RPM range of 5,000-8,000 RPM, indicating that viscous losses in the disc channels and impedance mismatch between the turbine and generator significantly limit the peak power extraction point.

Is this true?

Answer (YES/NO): NO